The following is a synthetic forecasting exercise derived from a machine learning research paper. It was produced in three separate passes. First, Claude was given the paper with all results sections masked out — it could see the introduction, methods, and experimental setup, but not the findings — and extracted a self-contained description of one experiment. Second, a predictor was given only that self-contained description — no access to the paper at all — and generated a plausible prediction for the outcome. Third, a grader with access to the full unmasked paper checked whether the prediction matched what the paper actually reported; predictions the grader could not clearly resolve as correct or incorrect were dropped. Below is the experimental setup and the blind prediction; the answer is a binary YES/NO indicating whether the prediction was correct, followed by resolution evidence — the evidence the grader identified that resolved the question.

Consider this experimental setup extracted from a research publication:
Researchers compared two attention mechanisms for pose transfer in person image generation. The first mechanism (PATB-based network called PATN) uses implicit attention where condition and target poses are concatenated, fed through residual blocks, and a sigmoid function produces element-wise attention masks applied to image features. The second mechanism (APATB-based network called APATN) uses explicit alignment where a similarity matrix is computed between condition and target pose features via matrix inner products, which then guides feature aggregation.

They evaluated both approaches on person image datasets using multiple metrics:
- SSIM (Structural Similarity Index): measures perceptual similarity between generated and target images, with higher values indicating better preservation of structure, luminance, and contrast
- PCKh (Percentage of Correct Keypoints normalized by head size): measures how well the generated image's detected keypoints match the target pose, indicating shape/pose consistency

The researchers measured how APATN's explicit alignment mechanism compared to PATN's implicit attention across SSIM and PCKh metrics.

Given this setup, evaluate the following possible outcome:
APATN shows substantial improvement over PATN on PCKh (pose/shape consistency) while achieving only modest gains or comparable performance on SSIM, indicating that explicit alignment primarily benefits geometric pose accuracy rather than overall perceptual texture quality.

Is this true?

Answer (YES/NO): NO